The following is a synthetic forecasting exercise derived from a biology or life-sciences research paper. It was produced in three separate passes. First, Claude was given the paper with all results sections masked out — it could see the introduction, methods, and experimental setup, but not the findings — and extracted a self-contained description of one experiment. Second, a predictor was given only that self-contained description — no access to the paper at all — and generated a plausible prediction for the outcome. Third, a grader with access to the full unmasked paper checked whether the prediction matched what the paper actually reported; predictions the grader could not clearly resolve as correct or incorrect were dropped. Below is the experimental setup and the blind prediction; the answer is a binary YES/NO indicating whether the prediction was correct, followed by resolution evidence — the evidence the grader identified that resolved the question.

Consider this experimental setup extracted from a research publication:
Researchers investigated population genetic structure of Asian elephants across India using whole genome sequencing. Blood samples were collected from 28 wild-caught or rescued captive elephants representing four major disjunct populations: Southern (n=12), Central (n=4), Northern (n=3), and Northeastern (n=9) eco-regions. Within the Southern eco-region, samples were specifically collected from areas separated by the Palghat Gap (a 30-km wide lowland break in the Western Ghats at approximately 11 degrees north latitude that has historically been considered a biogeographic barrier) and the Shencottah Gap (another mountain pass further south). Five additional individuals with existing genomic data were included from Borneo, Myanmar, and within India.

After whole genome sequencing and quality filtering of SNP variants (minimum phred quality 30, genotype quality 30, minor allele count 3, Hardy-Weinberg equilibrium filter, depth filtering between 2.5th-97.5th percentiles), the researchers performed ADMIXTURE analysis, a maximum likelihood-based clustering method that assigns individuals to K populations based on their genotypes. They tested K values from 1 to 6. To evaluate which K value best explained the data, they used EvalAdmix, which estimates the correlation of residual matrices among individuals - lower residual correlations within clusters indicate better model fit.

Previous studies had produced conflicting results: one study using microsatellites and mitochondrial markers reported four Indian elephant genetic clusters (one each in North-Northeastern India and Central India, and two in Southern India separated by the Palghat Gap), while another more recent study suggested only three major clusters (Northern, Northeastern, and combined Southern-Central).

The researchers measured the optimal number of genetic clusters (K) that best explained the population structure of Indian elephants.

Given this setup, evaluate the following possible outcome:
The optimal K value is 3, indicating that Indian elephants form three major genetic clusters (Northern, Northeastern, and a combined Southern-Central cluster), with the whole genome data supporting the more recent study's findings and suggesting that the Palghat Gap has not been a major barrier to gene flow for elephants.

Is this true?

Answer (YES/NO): NO